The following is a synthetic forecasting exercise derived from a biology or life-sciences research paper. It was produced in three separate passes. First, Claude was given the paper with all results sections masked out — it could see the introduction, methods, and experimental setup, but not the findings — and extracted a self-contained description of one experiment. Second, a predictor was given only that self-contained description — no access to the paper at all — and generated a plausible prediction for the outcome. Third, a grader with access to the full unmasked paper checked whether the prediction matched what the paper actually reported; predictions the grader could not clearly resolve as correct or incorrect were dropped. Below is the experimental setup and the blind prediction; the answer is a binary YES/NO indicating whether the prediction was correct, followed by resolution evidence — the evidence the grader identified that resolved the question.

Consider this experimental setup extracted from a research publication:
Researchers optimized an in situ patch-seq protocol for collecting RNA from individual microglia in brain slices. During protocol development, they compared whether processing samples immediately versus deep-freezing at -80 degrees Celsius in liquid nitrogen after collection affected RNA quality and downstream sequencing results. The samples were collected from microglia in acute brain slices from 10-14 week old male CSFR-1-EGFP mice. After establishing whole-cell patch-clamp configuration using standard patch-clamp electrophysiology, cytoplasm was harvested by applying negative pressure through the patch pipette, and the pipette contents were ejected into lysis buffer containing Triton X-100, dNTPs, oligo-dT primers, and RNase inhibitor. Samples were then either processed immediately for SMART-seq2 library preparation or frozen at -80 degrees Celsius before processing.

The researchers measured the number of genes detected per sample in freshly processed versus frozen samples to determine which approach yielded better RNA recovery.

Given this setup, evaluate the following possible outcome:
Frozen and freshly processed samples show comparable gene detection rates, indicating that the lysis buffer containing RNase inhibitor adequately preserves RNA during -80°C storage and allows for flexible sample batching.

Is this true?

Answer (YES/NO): NO